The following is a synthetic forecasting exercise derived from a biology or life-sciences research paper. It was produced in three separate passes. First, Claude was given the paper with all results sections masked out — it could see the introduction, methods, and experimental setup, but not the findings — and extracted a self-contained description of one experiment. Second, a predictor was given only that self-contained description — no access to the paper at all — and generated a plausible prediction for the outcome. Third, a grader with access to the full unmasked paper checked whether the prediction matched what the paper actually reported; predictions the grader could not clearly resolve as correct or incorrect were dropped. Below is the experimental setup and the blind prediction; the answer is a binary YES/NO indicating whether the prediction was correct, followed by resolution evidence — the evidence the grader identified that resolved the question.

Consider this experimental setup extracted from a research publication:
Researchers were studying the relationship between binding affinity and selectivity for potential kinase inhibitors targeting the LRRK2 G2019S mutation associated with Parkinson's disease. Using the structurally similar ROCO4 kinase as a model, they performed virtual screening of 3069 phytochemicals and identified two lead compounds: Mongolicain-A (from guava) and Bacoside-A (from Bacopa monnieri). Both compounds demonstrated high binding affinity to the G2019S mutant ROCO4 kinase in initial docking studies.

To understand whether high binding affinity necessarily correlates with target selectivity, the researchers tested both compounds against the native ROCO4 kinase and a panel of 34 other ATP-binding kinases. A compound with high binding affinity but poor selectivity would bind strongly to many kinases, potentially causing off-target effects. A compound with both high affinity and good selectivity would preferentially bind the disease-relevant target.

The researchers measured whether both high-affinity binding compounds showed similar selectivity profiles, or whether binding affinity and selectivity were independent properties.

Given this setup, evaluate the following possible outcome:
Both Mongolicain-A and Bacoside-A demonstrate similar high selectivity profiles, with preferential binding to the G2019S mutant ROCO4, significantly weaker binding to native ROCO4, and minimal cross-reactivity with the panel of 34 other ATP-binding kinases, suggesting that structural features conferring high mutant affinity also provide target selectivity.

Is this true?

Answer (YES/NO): NO